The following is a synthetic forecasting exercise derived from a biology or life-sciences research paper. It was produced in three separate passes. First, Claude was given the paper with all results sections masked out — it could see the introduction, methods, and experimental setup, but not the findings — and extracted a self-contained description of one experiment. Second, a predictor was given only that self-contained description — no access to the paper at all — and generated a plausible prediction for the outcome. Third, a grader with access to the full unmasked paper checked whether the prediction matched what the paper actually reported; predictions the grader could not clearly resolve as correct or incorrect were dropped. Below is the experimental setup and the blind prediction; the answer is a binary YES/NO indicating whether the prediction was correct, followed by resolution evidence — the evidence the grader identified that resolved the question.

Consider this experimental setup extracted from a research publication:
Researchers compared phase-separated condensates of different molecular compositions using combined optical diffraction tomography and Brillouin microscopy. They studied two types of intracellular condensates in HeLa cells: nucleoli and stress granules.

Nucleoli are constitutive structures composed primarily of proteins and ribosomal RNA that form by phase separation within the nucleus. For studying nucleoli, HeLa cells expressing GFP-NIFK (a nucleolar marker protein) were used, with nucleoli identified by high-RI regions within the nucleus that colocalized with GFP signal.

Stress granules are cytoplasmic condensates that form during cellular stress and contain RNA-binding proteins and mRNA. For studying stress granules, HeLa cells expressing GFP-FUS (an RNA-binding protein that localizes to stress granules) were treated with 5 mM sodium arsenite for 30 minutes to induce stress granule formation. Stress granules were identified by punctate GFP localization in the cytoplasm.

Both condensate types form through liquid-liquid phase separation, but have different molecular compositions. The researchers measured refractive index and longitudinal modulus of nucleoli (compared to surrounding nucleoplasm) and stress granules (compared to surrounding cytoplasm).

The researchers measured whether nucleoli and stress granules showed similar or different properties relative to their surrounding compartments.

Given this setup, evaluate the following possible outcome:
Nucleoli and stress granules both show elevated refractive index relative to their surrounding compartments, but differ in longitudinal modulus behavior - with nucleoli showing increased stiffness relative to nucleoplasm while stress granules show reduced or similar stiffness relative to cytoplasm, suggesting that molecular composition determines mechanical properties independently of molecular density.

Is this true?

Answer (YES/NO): NO